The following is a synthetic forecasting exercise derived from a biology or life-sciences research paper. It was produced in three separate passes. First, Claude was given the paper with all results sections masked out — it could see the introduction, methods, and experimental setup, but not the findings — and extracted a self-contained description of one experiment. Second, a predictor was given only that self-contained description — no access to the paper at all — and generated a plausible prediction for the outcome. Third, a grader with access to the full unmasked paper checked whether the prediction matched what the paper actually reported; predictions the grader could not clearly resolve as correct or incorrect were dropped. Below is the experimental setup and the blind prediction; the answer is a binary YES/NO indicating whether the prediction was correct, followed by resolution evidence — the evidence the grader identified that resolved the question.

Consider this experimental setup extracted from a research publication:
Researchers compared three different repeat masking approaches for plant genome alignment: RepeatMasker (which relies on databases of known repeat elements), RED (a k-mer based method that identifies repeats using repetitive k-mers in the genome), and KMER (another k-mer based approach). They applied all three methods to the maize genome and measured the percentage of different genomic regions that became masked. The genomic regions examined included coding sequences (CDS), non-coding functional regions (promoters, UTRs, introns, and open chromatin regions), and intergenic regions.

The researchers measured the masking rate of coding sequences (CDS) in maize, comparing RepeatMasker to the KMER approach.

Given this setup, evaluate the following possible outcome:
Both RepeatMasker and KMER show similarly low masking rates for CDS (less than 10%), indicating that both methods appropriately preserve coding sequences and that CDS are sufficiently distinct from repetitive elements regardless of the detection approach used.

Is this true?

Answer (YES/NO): NO